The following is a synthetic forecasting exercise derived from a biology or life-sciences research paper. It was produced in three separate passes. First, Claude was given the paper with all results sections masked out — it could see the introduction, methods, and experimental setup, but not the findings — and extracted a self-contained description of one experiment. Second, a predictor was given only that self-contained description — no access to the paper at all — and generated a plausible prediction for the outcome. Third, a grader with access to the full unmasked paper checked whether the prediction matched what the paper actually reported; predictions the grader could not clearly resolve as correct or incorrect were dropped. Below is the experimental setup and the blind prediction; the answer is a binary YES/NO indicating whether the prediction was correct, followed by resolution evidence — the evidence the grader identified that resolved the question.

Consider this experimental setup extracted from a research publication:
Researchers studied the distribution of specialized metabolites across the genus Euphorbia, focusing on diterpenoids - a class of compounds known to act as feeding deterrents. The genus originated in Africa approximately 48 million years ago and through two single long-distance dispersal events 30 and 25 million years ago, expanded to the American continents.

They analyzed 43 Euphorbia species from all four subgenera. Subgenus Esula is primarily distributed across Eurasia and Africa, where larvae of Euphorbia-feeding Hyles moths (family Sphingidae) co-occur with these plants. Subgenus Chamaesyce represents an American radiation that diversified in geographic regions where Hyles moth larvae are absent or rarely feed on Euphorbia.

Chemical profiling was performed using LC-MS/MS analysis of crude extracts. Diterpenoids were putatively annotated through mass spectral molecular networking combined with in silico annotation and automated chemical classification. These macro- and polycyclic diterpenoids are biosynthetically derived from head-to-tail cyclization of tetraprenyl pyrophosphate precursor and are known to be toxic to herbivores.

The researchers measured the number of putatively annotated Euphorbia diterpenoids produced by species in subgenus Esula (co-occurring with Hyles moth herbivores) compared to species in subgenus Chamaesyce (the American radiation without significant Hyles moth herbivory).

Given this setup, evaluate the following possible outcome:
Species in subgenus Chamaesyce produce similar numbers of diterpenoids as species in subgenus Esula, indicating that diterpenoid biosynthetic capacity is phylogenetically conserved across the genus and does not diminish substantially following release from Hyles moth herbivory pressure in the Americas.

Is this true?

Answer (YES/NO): NO